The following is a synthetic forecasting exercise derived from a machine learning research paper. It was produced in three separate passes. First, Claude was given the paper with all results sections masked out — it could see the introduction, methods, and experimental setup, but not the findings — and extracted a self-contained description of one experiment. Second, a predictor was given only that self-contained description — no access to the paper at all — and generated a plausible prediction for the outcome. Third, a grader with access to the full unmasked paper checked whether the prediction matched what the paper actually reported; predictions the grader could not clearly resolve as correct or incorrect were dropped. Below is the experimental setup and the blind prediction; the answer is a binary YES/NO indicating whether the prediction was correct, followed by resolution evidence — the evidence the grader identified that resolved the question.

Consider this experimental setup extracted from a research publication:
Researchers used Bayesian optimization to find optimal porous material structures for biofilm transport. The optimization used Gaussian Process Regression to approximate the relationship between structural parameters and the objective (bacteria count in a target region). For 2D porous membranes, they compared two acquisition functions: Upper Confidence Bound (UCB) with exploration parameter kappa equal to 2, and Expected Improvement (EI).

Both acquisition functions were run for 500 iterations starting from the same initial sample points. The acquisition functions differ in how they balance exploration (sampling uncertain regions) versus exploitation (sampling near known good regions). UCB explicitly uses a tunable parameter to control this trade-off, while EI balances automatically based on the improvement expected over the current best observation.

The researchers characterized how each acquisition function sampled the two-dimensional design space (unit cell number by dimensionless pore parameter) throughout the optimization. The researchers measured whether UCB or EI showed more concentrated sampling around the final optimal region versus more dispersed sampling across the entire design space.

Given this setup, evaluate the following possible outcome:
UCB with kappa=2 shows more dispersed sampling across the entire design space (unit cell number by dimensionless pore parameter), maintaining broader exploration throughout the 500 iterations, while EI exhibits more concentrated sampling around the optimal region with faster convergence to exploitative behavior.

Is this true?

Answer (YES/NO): YES